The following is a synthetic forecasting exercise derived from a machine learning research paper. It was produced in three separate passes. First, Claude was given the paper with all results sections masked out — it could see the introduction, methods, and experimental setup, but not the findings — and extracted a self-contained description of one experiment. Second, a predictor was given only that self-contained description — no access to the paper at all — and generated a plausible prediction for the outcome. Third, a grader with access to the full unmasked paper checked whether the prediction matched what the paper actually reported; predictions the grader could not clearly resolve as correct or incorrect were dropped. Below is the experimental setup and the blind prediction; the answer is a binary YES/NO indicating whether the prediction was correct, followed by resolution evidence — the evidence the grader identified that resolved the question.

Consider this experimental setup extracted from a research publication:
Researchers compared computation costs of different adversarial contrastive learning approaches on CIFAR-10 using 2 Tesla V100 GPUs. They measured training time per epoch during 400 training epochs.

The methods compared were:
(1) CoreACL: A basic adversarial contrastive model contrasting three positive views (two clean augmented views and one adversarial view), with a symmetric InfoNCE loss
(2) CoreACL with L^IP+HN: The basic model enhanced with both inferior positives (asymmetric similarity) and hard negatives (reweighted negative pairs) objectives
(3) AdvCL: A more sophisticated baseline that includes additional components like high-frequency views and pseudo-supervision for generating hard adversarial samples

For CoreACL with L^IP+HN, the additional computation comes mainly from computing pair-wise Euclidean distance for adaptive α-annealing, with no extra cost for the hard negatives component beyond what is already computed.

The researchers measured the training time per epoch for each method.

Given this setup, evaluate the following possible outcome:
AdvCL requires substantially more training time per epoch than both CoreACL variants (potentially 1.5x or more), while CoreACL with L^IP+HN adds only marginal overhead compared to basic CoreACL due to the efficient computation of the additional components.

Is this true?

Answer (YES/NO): YES